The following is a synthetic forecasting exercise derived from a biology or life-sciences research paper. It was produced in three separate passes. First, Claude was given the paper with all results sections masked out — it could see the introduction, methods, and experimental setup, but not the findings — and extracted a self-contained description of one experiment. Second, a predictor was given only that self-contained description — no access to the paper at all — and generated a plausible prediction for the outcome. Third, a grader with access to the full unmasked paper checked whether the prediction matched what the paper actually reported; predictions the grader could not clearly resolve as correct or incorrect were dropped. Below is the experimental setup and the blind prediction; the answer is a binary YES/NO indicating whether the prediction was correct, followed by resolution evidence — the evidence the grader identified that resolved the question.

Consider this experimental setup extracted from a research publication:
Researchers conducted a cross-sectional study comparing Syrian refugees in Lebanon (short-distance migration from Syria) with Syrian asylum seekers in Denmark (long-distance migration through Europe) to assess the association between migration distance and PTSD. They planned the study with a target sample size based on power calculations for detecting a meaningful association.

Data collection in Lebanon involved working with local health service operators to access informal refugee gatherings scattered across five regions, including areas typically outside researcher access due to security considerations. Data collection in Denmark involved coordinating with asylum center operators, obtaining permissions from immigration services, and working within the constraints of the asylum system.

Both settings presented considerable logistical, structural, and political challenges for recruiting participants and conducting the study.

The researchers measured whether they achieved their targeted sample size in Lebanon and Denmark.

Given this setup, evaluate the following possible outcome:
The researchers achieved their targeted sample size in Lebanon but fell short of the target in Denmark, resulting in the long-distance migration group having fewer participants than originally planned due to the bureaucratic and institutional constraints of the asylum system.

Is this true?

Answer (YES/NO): NO